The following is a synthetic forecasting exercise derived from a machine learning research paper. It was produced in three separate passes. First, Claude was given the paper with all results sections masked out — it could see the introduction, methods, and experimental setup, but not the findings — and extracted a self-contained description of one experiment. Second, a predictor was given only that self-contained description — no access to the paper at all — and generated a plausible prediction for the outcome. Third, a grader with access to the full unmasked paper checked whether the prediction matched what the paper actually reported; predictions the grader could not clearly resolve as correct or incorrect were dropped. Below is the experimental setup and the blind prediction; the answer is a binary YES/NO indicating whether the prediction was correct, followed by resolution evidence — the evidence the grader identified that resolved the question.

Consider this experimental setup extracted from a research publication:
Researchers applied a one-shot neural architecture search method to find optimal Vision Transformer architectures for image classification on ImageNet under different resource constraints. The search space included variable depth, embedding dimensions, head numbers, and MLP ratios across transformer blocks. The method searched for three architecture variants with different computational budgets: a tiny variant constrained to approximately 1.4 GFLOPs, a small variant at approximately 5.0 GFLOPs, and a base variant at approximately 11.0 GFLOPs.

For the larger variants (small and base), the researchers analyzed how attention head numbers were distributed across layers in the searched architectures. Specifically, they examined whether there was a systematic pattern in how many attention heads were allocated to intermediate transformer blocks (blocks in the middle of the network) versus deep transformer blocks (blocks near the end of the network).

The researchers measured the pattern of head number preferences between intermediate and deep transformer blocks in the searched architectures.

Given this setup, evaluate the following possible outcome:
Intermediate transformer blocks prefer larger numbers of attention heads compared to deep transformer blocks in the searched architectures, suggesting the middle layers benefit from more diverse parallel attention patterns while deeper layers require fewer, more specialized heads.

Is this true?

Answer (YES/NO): YES